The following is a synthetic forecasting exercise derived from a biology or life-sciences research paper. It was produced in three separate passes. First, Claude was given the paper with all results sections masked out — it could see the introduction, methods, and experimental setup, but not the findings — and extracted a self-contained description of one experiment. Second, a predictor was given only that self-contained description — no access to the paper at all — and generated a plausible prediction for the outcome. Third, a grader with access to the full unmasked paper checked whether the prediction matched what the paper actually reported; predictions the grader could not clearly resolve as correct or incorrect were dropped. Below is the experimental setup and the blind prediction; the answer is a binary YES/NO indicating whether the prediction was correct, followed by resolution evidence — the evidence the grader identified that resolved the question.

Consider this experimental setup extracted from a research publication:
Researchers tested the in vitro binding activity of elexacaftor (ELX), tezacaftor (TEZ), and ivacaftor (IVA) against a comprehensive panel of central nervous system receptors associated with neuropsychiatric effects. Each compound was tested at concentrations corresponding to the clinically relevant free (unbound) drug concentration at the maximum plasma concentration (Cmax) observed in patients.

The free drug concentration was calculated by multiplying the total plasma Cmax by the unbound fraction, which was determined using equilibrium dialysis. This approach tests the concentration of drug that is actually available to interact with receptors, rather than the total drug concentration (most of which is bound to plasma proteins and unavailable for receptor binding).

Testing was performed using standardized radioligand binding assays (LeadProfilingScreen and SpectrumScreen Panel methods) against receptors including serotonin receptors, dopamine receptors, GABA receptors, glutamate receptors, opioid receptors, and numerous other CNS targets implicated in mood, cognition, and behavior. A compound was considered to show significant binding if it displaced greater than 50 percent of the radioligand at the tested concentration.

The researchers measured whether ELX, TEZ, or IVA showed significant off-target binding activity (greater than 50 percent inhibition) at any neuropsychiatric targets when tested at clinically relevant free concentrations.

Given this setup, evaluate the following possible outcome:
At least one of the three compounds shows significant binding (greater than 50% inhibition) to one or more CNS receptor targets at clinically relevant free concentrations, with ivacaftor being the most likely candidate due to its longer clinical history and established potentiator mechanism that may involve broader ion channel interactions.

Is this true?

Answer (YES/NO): NO